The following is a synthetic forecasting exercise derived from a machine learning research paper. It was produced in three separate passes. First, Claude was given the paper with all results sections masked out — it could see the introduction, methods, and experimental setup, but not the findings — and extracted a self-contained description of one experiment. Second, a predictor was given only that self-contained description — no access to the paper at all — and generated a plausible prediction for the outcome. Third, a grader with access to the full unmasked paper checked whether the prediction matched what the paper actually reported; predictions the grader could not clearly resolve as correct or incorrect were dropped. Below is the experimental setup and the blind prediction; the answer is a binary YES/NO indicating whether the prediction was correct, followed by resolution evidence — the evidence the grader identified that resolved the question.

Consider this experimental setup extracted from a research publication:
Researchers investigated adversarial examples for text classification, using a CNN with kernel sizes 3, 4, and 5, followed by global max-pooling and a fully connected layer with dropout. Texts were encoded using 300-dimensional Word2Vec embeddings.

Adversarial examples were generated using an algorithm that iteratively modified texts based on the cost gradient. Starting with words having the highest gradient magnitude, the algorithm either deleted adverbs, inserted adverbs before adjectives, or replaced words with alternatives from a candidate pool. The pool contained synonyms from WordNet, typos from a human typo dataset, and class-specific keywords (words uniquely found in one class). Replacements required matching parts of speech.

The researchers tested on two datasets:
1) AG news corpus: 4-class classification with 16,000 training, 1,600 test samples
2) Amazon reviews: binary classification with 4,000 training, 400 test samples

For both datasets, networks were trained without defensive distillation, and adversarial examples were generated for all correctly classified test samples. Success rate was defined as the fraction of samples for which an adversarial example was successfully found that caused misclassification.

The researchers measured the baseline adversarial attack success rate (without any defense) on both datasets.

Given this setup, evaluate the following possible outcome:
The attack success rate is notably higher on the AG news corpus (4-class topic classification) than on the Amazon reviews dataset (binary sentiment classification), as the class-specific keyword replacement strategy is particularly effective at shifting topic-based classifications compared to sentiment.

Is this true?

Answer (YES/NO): NO